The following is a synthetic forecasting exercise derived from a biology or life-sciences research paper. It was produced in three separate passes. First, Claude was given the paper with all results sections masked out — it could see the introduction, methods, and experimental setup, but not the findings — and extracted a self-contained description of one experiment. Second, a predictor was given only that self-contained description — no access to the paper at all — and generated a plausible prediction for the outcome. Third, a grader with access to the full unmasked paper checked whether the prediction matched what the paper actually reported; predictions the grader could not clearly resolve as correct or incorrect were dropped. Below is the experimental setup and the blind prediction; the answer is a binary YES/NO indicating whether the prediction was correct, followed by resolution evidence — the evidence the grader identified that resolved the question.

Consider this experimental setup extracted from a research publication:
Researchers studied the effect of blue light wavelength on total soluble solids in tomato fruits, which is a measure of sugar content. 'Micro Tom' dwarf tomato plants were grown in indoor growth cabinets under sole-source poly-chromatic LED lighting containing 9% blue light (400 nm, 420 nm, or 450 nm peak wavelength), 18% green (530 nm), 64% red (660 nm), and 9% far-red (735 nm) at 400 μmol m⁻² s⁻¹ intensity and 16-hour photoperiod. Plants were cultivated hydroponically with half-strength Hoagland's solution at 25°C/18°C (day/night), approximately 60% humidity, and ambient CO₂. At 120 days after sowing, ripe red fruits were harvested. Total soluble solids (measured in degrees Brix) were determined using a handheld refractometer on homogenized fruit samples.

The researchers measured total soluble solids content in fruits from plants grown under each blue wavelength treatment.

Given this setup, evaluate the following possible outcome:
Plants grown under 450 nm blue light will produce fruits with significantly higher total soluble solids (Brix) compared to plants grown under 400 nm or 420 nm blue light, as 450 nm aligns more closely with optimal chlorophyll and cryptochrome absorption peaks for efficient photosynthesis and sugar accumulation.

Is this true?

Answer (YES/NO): NO